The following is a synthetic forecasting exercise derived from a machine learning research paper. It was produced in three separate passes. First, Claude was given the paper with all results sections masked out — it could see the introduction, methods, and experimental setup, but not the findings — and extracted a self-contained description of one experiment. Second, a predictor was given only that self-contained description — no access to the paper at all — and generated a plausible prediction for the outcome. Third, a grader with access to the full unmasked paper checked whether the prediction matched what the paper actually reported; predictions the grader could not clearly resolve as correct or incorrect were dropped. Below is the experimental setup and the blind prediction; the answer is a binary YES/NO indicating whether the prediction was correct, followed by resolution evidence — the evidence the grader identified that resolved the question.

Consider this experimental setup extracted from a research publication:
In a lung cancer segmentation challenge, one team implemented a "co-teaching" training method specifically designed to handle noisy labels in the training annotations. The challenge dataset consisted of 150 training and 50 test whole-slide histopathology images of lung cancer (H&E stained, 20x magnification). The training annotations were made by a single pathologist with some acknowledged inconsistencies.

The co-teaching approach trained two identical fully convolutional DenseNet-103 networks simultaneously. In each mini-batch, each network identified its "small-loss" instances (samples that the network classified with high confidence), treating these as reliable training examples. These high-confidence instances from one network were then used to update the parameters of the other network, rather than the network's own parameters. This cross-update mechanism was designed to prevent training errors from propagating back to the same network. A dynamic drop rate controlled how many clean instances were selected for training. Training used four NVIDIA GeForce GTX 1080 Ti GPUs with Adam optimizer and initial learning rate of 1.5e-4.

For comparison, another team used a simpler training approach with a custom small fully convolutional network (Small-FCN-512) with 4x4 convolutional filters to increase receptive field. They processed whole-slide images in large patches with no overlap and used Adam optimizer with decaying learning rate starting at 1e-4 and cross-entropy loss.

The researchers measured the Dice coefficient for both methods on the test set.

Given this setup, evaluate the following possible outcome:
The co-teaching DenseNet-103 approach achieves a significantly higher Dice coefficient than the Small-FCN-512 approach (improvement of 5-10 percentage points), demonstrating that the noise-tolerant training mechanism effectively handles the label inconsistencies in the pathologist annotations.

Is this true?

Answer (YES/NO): NO